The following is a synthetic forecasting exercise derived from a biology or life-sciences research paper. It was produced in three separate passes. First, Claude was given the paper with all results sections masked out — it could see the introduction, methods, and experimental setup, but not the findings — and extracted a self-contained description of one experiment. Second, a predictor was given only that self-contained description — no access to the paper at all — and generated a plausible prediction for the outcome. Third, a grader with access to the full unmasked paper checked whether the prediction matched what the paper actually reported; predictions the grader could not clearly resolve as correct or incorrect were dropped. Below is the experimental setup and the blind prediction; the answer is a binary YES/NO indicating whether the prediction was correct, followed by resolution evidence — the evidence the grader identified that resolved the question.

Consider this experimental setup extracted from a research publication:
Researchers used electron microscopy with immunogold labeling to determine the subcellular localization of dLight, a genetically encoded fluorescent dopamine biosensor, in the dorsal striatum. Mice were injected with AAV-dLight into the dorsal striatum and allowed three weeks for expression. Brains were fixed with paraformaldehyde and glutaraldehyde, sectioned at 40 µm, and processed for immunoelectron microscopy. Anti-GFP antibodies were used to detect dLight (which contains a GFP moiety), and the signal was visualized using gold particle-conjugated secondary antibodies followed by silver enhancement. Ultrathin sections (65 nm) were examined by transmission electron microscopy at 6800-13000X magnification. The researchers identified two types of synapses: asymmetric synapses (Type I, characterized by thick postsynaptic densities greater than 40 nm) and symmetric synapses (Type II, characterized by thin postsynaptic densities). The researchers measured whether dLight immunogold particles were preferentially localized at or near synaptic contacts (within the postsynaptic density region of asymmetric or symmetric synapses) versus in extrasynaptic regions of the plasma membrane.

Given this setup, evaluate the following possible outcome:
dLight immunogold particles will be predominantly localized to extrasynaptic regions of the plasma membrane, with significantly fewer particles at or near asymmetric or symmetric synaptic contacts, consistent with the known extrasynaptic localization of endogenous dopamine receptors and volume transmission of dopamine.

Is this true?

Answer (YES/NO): NO